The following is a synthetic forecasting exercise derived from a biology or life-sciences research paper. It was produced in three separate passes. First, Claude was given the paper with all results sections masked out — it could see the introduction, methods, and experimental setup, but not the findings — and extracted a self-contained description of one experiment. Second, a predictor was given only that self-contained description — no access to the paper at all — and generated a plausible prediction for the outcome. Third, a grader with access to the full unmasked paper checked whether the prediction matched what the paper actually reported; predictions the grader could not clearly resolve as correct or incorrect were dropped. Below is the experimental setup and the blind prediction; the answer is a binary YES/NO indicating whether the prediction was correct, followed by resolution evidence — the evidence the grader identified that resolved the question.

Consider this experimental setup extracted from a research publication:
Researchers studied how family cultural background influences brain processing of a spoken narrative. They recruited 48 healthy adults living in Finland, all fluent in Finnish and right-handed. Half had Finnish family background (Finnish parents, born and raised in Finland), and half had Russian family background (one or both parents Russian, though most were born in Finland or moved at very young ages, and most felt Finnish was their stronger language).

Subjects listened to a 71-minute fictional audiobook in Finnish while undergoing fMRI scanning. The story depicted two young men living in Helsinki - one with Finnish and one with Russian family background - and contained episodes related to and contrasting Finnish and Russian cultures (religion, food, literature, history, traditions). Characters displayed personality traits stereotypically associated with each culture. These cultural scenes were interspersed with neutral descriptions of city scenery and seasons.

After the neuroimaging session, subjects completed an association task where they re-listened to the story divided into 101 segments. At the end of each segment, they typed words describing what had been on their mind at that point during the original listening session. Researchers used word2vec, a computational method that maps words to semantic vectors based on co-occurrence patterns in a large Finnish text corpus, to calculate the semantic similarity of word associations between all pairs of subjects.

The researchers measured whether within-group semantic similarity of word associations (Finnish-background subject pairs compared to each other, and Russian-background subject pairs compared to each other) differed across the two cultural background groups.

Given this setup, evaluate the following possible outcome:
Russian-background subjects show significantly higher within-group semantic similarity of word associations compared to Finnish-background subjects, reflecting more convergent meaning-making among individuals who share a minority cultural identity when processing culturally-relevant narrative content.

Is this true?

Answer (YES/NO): YES